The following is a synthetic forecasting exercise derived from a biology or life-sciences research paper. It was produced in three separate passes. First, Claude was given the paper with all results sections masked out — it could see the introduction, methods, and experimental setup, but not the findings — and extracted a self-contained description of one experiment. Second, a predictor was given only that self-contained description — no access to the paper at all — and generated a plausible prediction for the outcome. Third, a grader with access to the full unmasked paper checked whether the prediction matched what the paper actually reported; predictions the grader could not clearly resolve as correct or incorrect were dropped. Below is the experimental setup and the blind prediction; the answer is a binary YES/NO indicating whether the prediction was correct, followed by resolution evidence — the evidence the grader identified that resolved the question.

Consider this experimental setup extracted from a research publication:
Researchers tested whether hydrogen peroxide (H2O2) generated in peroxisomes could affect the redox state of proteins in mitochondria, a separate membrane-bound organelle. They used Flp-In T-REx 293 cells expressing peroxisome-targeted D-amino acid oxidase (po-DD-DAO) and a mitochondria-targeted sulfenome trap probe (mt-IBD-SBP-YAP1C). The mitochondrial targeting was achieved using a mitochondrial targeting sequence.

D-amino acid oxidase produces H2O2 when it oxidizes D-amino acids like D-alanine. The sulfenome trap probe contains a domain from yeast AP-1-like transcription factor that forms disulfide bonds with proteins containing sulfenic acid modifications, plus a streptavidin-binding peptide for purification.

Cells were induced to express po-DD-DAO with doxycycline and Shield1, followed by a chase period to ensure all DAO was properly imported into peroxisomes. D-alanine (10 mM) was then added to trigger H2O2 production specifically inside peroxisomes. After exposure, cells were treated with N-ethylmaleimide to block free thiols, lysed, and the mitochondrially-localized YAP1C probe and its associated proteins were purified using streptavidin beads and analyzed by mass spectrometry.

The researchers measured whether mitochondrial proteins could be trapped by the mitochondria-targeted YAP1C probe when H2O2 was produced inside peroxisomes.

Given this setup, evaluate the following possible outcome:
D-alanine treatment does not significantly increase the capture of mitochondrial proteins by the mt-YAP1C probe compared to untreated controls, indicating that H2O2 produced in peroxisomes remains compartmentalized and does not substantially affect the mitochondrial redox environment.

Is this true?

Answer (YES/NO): NO